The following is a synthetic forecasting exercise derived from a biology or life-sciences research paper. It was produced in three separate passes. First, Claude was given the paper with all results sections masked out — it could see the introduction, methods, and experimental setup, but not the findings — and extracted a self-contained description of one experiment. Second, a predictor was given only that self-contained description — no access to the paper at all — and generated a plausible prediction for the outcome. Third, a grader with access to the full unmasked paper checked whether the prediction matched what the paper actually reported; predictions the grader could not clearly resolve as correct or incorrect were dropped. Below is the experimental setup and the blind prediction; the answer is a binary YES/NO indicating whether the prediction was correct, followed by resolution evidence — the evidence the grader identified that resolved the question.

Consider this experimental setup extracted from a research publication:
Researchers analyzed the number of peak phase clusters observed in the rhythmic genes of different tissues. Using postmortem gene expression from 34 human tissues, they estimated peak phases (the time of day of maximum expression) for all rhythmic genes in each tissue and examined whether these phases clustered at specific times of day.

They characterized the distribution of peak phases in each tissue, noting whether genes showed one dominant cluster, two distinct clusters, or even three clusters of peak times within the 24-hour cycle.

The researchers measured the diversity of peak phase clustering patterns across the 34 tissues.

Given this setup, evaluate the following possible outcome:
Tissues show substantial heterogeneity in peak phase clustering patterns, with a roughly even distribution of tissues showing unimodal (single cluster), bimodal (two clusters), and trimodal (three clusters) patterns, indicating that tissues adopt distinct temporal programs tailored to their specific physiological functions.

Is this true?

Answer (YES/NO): NO